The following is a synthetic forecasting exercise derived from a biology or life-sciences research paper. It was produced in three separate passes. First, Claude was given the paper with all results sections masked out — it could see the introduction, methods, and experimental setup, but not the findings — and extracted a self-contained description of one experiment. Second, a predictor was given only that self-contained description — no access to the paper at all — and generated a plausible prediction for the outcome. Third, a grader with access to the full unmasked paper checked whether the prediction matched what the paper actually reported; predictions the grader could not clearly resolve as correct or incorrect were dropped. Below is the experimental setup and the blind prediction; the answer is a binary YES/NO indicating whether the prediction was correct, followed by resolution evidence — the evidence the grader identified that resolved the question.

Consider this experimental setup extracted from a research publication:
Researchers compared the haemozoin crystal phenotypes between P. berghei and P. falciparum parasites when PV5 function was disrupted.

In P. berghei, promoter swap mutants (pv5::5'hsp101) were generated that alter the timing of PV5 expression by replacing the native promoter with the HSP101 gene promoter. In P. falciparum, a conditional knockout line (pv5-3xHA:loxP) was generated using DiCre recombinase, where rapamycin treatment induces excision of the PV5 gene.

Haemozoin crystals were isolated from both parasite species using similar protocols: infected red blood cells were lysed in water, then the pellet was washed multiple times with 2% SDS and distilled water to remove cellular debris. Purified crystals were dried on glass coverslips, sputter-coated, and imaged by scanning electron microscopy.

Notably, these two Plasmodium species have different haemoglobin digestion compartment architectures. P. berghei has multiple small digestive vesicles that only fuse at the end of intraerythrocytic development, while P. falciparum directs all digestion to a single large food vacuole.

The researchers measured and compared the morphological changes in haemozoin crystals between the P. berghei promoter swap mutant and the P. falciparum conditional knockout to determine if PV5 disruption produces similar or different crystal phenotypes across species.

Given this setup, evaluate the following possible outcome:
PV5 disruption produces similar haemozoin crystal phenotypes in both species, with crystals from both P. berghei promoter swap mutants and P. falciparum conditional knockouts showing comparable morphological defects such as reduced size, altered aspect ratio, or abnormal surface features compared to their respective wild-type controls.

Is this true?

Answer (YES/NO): NO